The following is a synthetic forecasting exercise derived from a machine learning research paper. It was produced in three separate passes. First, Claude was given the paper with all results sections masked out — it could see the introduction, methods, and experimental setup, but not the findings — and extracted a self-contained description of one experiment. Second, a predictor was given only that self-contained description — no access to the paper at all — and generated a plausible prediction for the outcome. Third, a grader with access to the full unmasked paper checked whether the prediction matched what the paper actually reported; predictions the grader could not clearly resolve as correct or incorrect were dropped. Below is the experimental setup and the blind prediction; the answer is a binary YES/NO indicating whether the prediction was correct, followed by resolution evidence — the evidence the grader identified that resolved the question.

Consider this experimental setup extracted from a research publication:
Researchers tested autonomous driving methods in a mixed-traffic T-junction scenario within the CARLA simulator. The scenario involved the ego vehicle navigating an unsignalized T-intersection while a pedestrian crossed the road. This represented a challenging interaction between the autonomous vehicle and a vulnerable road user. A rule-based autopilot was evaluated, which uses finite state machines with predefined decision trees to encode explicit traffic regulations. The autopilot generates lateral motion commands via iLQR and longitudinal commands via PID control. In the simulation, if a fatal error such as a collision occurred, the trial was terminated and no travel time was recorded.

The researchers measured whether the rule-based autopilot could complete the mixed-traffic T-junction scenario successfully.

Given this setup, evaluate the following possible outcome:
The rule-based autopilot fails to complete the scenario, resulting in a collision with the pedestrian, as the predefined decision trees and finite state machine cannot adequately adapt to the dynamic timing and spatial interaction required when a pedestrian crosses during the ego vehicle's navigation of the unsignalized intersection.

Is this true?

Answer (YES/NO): YES